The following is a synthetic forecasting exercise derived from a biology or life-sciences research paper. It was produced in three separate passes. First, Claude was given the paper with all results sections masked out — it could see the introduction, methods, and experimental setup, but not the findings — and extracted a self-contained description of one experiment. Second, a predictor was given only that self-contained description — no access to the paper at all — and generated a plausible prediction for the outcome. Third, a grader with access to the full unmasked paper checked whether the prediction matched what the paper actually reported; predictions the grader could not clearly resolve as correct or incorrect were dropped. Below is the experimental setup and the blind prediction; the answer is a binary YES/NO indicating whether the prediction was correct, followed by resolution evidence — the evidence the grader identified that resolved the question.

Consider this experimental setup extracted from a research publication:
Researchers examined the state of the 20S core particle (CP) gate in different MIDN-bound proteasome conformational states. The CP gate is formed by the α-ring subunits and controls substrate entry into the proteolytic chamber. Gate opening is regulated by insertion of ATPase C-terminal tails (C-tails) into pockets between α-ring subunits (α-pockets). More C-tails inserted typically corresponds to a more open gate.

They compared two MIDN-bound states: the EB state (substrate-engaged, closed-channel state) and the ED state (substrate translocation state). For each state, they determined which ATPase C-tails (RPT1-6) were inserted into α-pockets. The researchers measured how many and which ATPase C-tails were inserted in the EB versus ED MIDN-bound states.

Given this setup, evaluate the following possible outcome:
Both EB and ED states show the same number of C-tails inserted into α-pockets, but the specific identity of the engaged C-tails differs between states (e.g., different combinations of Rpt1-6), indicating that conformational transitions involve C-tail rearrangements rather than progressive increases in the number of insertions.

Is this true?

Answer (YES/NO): NO